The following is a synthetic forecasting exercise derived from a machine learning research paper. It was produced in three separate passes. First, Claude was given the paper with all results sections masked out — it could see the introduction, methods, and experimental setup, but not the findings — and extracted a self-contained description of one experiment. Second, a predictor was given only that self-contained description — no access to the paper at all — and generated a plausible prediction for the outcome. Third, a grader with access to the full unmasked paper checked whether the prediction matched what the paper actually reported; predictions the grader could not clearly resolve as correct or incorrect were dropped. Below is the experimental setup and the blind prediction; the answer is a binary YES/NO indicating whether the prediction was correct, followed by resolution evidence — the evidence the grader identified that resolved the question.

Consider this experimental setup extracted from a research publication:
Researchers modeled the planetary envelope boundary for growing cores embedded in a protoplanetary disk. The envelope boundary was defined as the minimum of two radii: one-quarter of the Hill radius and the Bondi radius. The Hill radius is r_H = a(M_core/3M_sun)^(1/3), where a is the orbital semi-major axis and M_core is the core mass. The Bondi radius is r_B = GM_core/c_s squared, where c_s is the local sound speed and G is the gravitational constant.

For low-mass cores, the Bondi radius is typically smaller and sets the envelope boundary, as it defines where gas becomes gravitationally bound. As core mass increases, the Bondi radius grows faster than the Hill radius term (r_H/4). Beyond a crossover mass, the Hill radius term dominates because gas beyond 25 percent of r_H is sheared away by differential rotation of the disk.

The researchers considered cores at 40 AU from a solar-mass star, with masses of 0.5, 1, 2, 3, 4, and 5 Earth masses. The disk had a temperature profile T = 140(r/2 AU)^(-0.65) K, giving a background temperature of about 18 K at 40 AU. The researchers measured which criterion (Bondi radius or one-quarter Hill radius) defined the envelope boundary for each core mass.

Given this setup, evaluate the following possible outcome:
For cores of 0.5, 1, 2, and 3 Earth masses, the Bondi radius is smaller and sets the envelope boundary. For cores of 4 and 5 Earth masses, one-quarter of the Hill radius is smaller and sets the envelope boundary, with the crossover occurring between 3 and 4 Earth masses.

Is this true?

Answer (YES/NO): NO